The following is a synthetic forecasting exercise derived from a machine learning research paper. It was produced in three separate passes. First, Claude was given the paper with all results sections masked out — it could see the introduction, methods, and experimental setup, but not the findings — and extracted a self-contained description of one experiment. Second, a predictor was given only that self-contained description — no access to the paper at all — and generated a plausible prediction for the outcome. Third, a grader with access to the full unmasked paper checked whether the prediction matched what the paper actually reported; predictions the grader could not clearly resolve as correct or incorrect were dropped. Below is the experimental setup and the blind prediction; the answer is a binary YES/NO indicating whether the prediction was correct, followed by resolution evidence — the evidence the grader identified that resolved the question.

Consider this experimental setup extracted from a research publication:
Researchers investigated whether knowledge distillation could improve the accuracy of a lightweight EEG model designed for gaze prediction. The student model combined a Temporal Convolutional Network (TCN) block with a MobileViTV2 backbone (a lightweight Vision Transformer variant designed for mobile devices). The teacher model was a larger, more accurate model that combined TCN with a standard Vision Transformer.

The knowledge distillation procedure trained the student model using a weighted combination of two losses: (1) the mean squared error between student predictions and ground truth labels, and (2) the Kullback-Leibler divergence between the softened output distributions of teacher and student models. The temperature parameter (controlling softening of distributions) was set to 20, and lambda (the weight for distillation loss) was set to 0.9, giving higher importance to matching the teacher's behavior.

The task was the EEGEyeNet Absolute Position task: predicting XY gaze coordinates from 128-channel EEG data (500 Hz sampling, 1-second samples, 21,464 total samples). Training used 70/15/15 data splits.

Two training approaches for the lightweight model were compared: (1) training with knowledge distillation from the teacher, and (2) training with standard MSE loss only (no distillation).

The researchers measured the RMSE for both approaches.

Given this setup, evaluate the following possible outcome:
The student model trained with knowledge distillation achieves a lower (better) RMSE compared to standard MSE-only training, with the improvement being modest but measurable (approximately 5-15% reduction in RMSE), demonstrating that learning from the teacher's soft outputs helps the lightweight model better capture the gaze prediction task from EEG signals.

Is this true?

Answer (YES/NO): NO